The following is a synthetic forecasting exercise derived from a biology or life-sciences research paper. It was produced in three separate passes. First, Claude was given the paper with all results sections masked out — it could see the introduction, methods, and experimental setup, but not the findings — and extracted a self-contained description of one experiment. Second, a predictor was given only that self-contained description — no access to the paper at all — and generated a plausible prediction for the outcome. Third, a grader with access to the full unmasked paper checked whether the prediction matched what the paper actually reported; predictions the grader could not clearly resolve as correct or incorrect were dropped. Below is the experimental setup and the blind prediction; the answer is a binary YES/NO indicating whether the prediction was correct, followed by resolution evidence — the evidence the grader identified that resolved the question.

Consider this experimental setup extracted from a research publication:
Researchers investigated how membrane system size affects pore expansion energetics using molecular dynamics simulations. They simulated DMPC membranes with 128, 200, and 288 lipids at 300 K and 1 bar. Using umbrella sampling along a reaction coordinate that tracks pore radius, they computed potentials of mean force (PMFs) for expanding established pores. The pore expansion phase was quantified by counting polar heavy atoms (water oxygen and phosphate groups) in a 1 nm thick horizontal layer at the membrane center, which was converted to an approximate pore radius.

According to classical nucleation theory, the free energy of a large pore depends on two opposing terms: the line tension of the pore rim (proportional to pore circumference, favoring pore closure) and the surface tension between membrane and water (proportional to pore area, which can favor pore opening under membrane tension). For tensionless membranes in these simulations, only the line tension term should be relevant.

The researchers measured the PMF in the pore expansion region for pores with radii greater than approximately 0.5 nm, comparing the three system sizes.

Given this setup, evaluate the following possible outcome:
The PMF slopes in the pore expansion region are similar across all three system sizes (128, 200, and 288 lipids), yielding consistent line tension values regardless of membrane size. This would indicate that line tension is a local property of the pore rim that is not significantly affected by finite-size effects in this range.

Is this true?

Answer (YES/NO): NO